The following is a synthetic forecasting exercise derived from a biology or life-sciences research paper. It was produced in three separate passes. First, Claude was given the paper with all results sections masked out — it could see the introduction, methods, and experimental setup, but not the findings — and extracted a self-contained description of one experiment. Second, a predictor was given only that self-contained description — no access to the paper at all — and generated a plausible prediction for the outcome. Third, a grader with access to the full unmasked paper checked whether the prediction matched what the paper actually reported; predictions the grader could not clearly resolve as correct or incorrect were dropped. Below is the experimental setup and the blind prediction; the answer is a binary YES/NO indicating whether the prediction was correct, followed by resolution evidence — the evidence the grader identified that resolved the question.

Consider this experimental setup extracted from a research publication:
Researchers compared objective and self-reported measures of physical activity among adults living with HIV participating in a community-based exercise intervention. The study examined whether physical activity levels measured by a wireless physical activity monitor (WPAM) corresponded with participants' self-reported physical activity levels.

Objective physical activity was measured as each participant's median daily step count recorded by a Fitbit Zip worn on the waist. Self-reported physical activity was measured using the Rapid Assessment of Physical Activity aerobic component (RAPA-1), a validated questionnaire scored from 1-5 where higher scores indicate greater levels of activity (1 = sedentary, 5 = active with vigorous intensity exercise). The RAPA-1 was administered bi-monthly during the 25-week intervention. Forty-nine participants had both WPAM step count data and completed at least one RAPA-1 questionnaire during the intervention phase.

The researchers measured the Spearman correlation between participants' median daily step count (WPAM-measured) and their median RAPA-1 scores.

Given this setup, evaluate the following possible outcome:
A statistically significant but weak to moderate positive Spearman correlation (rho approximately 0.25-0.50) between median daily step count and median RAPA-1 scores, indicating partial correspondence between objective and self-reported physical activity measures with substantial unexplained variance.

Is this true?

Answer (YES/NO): NO